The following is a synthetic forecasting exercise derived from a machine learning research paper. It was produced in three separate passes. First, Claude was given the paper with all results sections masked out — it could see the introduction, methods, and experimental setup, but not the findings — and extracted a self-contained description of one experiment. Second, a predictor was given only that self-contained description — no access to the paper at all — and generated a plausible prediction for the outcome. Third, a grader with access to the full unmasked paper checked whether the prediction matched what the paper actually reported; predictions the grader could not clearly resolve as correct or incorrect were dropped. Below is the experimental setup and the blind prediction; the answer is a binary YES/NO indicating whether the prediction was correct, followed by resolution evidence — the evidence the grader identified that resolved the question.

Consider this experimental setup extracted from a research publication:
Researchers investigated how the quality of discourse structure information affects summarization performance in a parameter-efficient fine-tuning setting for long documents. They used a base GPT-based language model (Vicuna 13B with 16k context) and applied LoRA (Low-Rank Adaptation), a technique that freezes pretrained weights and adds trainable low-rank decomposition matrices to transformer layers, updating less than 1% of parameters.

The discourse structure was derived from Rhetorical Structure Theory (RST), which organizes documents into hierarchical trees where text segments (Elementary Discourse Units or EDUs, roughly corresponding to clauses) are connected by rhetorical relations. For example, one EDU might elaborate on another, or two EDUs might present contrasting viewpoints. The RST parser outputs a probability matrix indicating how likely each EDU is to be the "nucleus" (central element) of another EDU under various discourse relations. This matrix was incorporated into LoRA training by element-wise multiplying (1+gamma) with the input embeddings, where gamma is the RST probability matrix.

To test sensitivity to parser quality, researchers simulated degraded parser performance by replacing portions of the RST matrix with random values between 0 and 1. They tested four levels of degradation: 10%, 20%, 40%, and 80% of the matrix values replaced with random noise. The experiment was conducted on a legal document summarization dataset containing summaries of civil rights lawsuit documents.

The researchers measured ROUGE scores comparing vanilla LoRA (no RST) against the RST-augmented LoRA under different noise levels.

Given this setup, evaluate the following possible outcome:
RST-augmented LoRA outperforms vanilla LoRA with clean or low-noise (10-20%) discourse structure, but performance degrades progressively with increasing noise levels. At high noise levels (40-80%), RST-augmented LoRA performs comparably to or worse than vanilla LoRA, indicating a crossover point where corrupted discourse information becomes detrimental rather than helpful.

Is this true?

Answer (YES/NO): YES